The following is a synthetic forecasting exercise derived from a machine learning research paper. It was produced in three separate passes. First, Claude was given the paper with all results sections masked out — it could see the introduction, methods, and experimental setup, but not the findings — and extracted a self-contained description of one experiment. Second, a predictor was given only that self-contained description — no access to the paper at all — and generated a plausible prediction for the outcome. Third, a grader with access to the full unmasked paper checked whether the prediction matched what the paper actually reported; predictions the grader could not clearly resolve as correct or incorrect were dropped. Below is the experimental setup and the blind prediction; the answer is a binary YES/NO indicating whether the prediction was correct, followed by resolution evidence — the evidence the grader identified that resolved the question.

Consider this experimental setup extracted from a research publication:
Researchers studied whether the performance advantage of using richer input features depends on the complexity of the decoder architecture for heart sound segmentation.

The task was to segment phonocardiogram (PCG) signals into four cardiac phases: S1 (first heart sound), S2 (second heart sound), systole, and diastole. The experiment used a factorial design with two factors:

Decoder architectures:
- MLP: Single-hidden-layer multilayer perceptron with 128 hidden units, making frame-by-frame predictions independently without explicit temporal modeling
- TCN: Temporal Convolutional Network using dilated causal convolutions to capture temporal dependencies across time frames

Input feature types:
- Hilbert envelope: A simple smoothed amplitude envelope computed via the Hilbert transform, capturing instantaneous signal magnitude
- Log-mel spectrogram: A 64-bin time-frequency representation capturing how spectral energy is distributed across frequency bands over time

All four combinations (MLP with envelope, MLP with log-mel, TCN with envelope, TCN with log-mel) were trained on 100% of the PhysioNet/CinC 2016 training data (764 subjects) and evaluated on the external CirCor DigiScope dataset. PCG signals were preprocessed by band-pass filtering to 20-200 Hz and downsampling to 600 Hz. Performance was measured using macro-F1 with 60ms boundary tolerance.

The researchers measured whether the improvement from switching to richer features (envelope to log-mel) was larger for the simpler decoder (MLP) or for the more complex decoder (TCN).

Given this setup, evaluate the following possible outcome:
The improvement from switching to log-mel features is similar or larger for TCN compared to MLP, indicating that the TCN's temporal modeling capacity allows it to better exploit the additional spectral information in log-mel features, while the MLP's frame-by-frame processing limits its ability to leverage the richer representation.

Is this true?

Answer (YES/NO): NO